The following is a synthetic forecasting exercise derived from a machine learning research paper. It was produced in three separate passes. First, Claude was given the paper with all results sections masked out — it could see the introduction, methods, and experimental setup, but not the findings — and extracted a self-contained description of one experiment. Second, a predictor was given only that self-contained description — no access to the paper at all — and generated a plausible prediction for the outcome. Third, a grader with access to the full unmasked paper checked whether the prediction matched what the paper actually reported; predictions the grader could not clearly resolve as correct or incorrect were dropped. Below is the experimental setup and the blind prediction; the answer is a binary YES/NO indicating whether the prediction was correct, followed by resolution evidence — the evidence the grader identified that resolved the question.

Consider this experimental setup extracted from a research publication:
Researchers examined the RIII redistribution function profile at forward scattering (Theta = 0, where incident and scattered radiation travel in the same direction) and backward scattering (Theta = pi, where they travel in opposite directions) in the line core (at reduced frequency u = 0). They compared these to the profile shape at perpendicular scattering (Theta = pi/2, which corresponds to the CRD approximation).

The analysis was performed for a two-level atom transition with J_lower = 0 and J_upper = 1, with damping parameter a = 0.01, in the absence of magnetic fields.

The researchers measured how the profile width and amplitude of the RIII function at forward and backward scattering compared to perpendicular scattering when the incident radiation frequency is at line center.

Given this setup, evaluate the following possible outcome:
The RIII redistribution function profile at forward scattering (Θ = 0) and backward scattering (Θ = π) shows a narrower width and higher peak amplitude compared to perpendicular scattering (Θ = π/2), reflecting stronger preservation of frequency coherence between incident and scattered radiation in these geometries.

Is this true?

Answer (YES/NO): YES